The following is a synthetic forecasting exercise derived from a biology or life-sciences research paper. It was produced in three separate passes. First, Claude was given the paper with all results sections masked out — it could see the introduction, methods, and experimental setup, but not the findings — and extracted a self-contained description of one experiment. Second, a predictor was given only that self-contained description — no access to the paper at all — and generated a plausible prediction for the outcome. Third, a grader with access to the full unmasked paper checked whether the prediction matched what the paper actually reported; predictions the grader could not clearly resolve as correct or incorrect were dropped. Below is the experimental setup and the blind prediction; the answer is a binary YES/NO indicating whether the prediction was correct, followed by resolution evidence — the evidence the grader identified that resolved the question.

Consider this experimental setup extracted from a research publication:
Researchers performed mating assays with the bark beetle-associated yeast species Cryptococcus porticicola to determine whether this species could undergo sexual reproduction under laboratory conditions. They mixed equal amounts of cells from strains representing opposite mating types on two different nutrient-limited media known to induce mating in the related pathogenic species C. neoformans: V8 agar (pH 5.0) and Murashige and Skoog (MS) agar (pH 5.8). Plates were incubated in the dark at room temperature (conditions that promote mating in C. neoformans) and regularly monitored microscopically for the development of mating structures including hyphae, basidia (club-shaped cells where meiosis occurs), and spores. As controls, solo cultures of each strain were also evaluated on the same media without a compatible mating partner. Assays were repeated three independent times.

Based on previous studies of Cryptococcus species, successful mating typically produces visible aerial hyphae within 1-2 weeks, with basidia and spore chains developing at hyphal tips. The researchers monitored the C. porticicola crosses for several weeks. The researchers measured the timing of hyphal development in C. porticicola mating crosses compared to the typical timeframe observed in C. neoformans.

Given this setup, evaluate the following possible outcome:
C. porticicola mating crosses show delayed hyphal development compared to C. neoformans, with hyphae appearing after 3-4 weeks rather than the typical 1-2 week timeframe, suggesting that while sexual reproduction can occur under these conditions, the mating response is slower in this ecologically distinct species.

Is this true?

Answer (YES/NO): YES